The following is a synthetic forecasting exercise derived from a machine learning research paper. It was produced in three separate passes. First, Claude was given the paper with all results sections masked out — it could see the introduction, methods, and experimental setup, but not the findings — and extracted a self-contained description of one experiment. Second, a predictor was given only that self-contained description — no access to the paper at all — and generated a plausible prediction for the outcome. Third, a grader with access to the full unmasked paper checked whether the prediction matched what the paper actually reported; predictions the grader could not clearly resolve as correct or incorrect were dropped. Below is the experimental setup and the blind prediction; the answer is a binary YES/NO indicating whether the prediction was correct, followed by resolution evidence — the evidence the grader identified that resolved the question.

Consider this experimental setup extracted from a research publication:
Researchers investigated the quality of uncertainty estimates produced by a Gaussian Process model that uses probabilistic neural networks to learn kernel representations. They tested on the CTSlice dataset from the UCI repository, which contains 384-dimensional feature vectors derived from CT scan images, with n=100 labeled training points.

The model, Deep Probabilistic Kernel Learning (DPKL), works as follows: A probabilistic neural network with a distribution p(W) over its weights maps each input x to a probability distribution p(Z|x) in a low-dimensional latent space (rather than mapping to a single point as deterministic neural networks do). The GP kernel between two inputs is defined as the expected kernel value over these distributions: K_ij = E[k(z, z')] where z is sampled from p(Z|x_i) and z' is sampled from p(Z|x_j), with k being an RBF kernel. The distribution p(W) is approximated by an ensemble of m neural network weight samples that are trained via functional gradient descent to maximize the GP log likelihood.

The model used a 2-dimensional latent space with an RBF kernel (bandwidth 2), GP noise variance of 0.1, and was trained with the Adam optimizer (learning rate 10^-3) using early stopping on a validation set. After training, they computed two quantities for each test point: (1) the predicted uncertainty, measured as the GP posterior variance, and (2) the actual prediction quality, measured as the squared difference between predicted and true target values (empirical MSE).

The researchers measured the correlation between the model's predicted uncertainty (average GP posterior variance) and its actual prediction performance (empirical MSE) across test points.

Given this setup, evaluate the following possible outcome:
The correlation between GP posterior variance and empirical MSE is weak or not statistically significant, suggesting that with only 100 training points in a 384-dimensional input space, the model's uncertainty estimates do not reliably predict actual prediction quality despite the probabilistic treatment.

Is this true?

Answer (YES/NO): NO